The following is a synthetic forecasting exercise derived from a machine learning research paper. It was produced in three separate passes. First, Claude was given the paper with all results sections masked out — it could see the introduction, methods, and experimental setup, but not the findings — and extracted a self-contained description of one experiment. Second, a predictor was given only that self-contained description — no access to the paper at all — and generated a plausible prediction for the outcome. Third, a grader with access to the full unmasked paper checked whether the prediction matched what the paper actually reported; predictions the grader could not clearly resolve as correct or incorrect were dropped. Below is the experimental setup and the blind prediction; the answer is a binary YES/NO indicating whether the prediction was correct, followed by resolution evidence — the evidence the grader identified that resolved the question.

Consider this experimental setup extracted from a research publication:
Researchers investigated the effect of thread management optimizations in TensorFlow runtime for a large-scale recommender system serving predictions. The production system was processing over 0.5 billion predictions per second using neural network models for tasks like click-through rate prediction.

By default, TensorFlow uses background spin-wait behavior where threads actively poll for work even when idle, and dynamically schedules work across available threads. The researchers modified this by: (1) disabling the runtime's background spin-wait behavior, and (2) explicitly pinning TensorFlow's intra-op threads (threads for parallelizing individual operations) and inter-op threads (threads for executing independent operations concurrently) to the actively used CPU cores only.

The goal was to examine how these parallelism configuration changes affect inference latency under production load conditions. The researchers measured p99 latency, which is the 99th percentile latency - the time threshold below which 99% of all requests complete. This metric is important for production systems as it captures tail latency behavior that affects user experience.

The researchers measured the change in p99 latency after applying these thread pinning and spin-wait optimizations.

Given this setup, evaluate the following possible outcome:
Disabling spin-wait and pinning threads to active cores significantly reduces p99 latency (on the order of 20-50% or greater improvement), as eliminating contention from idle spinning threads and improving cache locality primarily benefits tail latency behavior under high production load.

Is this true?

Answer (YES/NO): NO